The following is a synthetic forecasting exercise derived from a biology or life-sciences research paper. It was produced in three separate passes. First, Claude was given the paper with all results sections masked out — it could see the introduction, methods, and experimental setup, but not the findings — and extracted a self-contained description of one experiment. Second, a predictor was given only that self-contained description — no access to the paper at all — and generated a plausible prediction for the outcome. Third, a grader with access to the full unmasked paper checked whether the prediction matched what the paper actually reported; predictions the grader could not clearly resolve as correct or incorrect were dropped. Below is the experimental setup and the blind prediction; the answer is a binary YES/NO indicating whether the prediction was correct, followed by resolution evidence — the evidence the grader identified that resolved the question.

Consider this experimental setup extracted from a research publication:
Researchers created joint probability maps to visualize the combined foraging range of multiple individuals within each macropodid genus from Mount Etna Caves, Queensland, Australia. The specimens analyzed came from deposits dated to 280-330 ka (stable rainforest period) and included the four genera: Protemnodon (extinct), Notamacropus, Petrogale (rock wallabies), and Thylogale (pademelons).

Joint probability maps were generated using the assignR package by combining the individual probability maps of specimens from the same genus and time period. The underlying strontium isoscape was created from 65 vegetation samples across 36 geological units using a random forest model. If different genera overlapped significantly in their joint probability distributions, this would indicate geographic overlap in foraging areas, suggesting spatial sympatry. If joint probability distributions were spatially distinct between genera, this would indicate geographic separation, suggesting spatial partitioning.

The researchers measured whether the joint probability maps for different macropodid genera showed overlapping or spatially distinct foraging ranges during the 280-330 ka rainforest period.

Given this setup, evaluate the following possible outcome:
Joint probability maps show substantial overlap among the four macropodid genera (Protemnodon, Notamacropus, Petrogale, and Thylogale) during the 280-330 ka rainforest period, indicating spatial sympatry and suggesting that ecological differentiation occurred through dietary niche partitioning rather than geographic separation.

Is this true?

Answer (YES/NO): NO